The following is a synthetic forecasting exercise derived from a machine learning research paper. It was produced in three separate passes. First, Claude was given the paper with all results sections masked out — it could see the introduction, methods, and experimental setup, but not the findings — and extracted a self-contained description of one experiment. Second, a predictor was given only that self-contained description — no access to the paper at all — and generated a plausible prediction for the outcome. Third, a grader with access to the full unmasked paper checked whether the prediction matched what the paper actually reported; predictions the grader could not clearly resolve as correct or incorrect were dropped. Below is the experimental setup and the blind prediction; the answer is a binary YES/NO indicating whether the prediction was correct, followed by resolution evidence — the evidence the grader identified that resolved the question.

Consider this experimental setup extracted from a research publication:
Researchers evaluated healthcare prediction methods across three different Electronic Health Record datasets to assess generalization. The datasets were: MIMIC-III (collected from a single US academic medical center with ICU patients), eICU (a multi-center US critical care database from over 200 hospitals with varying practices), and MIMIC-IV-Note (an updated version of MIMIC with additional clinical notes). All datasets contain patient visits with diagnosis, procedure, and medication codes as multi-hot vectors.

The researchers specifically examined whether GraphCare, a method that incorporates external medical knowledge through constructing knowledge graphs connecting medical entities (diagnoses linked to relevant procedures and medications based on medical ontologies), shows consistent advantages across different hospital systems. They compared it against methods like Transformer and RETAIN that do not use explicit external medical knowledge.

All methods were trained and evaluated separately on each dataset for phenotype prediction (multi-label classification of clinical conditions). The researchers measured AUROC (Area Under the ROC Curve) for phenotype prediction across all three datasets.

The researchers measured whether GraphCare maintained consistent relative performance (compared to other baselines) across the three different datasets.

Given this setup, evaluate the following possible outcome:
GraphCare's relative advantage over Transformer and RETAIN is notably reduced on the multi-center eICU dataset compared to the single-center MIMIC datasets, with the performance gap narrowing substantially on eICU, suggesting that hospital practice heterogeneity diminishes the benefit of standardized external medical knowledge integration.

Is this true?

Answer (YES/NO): NO